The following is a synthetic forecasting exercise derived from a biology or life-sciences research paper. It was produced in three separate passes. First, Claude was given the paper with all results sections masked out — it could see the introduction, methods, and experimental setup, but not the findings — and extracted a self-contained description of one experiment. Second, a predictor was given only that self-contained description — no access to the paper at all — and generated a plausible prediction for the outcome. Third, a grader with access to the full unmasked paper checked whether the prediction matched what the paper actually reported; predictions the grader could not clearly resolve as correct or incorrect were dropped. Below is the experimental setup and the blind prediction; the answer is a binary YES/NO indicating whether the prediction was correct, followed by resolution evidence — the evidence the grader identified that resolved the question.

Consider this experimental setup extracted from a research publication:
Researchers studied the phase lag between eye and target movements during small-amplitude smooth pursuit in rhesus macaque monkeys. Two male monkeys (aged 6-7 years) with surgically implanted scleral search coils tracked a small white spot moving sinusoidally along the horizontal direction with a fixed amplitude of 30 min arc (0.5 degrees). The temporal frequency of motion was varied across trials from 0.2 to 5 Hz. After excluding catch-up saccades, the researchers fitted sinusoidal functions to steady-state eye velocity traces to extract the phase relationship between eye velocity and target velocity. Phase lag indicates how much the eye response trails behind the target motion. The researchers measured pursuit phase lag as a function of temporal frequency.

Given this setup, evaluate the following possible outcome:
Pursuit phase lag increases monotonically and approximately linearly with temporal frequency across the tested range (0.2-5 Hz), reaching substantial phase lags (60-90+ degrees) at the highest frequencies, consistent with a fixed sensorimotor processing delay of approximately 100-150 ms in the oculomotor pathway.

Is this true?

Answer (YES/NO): NO